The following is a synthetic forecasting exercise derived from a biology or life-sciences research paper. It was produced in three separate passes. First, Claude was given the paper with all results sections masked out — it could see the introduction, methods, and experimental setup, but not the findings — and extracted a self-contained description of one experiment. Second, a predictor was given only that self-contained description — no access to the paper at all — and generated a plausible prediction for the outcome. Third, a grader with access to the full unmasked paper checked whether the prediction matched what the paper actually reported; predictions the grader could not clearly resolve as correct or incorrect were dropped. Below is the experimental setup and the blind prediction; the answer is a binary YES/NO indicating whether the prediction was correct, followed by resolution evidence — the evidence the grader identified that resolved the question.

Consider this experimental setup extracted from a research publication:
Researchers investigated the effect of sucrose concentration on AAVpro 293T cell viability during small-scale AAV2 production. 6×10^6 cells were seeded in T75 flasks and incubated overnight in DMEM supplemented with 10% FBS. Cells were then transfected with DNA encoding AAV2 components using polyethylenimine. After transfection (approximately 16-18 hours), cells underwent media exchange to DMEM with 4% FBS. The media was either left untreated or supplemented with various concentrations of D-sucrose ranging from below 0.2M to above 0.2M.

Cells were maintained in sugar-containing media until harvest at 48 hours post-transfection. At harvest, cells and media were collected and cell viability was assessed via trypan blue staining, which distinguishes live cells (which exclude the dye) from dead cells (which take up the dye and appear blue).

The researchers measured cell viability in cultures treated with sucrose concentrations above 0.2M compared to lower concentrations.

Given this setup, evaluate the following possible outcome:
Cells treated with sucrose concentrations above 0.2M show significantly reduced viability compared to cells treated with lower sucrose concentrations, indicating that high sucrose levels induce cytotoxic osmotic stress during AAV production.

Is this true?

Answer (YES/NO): YES